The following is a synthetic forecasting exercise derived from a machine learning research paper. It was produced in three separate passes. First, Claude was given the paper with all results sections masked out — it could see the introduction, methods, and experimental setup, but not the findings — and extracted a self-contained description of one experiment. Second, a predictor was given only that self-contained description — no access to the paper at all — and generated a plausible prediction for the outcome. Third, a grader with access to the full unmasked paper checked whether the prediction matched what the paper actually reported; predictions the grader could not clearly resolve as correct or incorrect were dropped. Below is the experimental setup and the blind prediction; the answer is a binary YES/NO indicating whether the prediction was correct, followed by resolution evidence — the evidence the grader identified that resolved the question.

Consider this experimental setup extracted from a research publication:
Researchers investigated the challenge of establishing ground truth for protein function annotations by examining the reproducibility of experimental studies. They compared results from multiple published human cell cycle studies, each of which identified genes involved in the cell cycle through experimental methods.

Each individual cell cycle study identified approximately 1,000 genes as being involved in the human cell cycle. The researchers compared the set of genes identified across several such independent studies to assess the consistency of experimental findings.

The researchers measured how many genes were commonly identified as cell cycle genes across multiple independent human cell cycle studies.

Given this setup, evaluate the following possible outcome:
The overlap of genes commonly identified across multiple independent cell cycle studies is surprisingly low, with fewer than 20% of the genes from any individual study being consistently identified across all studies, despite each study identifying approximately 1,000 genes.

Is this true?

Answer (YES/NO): YES